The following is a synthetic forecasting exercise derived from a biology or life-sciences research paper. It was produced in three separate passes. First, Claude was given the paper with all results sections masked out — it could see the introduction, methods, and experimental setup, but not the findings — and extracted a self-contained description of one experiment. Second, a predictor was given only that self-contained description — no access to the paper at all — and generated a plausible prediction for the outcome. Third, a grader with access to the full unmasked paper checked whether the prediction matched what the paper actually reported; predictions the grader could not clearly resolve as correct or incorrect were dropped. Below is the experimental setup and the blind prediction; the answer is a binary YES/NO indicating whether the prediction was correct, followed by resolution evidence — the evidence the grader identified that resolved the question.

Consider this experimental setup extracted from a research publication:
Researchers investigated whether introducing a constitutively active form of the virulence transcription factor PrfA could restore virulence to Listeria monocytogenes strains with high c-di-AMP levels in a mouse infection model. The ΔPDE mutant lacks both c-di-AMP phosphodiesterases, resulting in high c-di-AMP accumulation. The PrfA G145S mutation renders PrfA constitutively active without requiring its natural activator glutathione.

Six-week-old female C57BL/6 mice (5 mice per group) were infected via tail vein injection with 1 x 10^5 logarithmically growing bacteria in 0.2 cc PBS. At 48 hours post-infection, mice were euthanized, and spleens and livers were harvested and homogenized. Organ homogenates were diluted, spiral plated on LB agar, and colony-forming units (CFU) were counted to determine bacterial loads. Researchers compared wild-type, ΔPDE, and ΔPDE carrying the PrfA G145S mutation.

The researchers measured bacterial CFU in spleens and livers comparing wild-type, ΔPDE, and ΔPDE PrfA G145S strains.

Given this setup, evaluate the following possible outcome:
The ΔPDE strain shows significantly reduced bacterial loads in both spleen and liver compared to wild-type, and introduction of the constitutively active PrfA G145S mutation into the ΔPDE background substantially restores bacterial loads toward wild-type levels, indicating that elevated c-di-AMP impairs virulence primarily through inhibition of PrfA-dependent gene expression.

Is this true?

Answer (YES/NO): NO